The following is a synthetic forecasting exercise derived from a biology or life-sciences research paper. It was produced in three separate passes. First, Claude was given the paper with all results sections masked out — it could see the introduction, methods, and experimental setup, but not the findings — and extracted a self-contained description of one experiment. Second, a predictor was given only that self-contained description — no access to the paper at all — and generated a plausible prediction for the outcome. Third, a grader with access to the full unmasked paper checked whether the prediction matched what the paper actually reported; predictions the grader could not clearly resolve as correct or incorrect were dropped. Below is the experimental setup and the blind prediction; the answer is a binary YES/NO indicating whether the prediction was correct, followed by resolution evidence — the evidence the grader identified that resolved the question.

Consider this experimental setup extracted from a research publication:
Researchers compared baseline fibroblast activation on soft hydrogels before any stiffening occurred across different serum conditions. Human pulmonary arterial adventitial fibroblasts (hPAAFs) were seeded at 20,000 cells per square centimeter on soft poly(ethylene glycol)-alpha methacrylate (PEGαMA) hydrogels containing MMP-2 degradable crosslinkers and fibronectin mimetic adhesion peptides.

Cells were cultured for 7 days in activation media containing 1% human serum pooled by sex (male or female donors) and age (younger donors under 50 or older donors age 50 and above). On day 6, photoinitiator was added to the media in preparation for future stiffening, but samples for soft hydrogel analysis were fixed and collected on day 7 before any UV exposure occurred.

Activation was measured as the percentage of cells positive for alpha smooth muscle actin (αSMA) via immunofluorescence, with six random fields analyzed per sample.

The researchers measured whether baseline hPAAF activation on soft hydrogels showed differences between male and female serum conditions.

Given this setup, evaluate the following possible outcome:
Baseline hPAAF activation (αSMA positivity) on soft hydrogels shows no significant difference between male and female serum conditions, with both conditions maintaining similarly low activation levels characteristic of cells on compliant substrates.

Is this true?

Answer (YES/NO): NO